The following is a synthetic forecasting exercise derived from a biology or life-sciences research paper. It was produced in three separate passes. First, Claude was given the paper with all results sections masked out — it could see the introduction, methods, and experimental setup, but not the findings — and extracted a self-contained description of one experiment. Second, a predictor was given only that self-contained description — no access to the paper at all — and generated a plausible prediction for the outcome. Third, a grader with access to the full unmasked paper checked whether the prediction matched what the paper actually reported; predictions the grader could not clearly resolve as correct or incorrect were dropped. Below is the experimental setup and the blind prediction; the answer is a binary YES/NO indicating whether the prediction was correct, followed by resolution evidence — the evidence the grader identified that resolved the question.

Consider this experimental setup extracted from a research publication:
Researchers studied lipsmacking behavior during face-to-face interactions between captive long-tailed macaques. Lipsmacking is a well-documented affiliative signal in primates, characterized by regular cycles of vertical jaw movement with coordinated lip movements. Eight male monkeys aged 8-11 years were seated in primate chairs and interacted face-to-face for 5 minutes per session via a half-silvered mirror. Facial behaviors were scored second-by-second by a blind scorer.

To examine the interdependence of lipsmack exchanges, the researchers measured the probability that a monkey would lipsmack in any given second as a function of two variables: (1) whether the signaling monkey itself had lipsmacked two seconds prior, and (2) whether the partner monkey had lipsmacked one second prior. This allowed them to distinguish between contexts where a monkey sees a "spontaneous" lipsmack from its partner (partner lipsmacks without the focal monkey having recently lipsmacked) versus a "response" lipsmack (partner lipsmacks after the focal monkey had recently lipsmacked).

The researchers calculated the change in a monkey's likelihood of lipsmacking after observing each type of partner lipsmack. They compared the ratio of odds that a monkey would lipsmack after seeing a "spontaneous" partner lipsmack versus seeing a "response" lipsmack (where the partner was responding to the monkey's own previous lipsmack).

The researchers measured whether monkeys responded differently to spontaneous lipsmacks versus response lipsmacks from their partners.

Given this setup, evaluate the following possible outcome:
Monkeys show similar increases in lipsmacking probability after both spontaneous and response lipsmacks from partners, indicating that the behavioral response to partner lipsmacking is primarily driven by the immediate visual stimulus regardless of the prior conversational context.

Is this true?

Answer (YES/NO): NO